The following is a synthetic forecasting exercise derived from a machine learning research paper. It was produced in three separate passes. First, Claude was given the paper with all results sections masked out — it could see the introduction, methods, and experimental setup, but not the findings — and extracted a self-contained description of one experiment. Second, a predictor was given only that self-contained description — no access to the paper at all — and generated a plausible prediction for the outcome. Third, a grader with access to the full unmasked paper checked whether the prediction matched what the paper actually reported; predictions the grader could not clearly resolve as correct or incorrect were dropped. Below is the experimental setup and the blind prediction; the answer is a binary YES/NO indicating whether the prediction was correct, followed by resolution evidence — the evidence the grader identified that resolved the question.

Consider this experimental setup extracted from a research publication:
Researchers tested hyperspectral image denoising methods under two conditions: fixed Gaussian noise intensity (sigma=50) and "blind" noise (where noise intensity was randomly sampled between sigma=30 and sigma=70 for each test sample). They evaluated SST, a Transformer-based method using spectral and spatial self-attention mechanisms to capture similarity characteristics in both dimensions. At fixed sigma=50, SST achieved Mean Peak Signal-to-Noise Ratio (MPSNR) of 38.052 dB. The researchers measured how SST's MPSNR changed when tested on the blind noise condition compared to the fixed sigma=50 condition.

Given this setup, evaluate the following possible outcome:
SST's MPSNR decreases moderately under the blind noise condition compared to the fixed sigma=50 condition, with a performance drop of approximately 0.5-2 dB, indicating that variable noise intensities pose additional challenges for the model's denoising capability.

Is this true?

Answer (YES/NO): NO